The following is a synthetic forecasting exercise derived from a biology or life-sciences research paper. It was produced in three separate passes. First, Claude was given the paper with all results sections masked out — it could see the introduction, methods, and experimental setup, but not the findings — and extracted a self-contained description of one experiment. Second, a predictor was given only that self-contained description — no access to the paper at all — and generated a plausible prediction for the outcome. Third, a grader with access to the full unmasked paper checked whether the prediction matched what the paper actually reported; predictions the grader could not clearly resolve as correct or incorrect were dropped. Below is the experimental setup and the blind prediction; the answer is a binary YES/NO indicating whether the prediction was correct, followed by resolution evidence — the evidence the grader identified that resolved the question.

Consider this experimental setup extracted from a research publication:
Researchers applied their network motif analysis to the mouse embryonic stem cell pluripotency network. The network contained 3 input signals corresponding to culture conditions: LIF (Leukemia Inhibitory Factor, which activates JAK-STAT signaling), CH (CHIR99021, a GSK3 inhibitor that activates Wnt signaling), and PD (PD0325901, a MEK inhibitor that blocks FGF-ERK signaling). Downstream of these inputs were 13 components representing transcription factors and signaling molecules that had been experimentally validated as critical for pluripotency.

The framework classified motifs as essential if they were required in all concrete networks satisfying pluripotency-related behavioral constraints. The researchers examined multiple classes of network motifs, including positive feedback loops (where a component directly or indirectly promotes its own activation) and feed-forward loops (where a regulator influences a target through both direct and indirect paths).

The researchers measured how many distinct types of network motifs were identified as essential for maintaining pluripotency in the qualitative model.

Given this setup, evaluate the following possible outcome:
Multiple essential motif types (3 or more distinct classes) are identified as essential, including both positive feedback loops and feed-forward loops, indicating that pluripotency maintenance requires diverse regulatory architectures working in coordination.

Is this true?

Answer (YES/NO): YES